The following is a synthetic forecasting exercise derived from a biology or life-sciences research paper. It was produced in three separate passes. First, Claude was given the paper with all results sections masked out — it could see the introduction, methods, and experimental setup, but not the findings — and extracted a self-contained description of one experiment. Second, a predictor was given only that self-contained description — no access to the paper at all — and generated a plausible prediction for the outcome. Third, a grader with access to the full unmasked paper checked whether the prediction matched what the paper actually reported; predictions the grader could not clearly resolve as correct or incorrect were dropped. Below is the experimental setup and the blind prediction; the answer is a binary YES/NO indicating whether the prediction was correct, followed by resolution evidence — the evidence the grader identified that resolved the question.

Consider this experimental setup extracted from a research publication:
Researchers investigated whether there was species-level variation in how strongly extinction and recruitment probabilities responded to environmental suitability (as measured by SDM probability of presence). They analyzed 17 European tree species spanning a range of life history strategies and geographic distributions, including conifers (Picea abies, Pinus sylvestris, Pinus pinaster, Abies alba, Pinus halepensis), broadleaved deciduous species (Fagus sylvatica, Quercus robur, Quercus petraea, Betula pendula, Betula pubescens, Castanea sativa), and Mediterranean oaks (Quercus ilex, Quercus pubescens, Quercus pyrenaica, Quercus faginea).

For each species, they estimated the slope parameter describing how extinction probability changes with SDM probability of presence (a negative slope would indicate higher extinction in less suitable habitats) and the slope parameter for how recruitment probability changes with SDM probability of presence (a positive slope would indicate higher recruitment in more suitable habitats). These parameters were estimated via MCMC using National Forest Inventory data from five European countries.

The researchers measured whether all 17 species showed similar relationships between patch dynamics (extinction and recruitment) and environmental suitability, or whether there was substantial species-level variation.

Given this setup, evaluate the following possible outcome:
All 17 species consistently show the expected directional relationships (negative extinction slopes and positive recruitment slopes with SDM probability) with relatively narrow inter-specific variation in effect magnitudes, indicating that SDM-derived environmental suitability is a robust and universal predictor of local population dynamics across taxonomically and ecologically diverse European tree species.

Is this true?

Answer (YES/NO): NO